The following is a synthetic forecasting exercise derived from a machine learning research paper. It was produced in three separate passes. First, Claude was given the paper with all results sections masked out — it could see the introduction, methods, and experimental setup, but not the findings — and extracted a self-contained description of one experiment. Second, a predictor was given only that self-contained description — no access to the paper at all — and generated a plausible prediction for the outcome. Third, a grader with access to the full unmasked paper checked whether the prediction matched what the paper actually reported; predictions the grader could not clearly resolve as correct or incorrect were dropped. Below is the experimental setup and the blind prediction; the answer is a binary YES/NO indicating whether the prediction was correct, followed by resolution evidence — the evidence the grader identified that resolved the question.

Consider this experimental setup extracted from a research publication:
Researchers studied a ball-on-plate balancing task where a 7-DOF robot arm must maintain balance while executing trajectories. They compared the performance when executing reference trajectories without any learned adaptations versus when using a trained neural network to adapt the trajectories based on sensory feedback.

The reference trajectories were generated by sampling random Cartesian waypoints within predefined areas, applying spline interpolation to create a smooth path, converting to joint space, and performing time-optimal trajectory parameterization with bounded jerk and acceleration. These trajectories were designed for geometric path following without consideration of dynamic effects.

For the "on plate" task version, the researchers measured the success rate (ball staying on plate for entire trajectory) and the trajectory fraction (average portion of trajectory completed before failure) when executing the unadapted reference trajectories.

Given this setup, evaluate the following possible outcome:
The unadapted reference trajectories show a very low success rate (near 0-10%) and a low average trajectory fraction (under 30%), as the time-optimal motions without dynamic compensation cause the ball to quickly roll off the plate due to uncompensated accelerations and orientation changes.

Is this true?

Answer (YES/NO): NO